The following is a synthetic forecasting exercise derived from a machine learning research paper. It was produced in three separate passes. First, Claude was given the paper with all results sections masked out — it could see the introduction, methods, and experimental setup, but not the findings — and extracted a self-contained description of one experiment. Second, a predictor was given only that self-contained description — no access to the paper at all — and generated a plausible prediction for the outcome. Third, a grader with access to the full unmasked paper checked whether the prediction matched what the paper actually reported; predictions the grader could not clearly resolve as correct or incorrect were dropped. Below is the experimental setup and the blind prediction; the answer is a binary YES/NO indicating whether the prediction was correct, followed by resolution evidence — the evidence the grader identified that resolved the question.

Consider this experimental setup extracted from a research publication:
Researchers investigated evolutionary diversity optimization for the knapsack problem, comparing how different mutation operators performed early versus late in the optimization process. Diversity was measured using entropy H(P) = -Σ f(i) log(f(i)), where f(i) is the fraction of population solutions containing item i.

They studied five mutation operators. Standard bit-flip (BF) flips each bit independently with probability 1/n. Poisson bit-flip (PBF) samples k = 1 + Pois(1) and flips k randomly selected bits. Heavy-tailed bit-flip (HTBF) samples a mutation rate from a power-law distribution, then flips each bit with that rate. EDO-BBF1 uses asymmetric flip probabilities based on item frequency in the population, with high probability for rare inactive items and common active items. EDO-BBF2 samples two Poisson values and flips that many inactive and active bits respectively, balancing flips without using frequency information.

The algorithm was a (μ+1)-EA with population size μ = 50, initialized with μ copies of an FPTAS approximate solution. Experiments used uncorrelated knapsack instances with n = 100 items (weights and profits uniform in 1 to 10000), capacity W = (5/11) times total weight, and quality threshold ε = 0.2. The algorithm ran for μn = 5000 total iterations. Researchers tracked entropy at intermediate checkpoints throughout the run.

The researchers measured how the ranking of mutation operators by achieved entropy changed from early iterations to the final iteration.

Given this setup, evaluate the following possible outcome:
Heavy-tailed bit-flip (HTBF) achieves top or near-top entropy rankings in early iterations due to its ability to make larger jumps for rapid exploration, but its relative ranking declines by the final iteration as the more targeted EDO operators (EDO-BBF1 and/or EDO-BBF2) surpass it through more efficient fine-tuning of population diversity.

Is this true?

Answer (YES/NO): NO